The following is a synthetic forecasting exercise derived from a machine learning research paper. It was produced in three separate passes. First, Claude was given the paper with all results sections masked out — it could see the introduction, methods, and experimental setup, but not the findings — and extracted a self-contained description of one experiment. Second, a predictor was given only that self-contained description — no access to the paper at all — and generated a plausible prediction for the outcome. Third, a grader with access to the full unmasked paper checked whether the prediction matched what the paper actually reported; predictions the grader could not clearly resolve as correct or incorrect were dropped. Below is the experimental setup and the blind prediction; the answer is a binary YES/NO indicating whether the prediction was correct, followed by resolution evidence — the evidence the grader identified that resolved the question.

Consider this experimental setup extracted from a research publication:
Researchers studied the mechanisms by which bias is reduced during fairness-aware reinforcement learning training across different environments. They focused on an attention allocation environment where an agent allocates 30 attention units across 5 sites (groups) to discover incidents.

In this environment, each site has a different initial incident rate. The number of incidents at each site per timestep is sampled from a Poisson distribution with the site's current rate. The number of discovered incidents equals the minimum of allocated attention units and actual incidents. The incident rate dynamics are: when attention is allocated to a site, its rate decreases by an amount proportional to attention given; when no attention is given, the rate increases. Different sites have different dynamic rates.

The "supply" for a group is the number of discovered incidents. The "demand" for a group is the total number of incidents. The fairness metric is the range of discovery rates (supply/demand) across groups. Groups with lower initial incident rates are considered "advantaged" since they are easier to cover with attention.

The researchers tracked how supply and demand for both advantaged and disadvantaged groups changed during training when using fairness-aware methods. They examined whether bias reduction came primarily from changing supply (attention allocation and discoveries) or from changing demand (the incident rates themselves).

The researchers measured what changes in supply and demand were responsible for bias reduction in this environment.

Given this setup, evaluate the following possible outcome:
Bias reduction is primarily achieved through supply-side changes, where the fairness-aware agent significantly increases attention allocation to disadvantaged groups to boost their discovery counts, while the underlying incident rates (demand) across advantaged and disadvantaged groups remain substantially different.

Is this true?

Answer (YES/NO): NO